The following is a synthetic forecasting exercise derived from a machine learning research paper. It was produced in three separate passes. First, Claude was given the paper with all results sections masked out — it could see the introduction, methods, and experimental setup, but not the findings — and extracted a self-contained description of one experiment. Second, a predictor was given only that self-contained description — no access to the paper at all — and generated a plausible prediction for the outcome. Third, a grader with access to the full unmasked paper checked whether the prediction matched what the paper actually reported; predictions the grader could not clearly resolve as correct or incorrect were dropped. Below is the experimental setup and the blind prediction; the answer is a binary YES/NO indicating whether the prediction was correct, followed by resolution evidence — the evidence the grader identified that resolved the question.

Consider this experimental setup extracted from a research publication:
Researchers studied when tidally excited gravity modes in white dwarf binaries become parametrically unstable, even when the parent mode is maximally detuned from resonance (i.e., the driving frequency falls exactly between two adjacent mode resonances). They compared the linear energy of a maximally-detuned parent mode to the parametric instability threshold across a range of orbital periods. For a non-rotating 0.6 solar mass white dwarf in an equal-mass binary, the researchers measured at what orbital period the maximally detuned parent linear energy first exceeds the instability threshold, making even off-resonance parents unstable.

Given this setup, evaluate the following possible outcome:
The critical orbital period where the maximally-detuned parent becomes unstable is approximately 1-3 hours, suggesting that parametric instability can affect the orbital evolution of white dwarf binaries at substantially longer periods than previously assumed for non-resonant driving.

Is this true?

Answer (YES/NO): YES